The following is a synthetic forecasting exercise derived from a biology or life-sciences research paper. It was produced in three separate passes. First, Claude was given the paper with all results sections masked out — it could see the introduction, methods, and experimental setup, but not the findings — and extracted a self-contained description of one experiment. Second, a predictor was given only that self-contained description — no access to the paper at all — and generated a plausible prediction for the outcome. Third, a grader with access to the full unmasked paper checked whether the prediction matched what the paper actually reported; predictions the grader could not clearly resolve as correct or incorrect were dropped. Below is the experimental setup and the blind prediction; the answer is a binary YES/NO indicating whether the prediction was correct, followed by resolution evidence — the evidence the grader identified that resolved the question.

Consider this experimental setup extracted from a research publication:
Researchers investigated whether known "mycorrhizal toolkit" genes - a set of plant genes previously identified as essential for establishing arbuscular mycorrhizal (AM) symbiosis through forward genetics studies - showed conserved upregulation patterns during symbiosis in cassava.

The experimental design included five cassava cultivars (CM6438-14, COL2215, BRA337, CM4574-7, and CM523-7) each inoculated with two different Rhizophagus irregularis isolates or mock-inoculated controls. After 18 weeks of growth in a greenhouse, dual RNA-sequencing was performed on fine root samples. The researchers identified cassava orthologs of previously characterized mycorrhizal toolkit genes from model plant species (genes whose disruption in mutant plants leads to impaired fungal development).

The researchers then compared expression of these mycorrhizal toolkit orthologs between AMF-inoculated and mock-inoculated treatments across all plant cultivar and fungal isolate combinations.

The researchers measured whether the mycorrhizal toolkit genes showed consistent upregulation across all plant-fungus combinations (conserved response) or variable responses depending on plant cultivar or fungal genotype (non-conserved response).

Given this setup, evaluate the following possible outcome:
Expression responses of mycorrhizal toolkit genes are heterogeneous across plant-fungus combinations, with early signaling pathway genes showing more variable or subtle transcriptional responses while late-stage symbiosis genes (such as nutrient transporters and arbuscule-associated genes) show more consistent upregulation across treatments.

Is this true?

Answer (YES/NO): NO